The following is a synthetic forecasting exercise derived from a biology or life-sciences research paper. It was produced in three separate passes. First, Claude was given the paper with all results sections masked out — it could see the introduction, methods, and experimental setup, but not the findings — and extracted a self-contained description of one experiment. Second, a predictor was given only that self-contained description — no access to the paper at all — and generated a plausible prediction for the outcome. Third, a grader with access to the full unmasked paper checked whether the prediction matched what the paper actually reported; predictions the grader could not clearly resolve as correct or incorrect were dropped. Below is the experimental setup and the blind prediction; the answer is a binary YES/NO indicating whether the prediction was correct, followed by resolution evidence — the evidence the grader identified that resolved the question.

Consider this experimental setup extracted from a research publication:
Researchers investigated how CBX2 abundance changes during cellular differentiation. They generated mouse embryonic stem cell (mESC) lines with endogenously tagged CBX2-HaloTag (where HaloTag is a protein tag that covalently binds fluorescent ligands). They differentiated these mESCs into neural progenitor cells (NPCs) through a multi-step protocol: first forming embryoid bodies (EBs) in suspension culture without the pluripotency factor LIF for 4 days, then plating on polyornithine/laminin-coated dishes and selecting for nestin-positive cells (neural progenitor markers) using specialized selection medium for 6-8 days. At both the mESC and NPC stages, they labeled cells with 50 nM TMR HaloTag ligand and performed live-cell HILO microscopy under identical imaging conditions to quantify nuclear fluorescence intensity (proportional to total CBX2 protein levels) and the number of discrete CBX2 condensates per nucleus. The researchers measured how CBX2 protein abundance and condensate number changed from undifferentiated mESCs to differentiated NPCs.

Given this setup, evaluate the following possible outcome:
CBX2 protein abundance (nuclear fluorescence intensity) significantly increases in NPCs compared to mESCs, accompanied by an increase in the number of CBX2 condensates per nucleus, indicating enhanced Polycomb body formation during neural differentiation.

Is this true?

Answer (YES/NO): NO